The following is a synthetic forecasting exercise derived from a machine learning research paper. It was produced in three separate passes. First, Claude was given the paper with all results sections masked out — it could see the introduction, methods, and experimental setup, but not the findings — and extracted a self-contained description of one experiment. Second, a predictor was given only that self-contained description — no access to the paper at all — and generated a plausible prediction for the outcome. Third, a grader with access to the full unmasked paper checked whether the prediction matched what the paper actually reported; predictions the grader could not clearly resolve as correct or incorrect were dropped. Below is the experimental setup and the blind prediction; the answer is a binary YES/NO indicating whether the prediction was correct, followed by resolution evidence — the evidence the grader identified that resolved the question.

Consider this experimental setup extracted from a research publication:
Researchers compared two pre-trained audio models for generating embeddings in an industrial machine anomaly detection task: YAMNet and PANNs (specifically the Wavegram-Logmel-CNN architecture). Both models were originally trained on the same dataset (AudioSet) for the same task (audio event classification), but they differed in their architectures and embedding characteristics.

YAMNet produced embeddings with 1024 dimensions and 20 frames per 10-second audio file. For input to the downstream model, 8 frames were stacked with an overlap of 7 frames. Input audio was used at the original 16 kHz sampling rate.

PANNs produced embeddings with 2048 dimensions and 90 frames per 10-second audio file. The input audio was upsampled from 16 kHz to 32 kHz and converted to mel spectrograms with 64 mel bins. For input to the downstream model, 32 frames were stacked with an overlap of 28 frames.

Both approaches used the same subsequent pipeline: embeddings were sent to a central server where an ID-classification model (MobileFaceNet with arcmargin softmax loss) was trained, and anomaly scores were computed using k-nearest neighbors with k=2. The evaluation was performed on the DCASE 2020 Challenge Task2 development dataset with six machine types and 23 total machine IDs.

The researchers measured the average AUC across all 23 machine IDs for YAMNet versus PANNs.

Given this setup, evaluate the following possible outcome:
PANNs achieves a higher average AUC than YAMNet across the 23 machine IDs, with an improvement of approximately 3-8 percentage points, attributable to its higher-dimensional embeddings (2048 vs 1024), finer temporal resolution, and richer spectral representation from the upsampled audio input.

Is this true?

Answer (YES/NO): NO